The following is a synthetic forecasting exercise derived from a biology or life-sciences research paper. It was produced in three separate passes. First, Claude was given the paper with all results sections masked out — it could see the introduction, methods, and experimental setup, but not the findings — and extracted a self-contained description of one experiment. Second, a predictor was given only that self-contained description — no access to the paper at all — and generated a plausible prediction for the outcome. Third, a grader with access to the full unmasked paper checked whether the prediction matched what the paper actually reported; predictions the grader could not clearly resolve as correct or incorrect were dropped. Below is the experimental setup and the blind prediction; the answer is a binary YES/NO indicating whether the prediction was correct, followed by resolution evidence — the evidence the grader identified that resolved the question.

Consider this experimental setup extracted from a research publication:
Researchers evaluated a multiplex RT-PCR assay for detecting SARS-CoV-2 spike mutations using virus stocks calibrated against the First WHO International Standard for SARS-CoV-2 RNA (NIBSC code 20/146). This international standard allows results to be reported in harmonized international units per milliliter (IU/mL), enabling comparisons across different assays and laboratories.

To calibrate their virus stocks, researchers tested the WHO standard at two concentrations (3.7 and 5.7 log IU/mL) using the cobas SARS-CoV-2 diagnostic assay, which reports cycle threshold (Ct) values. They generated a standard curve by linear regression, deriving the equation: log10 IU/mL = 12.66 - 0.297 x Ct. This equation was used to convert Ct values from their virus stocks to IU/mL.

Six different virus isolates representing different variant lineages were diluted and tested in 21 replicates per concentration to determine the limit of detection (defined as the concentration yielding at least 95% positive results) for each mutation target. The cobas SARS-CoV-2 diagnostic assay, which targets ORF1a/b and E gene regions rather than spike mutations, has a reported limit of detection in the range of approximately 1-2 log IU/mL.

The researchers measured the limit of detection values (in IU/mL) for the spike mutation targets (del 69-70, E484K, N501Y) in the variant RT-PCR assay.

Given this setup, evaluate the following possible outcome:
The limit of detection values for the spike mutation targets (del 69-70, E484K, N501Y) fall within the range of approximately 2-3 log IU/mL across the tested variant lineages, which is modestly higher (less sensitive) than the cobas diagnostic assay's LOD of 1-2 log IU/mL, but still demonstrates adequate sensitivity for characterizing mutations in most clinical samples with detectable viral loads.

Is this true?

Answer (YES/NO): NO